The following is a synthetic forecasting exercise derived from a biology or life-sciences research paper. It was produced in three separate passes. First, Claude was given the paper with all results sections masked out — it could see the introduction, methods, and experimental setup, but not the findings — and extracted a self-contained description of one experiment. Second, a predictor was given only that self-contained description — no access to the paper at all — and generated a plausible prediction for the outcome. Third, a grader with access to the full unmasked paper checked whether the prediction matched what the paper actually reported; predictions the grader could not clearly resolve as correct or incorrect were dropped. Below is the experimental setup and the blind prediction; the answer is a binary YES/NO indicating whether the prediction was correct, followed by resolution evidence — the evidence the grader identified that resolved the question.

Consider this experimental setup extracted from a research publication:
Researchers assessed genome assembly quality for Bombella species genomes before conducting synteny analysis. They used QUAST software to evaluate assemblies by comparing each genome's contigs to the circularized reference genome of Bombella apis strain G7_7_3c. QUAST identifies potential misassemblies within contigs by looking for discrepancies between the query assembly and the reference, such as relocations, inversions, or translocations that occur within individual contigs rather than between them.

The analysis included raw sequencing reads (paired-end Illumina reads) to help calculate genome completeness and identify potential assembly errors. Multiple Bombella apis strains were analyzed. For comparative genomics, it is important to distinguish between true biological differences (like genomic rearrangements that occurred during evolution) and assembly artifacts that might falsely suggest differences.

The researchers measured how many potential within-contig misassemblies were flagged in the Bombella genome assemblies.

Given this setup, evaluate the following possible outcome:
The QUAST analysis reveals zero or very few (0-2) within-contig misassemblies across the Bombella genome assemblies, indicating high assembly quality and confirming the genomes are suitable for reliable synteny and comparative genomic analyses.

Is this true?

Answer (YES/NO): NO